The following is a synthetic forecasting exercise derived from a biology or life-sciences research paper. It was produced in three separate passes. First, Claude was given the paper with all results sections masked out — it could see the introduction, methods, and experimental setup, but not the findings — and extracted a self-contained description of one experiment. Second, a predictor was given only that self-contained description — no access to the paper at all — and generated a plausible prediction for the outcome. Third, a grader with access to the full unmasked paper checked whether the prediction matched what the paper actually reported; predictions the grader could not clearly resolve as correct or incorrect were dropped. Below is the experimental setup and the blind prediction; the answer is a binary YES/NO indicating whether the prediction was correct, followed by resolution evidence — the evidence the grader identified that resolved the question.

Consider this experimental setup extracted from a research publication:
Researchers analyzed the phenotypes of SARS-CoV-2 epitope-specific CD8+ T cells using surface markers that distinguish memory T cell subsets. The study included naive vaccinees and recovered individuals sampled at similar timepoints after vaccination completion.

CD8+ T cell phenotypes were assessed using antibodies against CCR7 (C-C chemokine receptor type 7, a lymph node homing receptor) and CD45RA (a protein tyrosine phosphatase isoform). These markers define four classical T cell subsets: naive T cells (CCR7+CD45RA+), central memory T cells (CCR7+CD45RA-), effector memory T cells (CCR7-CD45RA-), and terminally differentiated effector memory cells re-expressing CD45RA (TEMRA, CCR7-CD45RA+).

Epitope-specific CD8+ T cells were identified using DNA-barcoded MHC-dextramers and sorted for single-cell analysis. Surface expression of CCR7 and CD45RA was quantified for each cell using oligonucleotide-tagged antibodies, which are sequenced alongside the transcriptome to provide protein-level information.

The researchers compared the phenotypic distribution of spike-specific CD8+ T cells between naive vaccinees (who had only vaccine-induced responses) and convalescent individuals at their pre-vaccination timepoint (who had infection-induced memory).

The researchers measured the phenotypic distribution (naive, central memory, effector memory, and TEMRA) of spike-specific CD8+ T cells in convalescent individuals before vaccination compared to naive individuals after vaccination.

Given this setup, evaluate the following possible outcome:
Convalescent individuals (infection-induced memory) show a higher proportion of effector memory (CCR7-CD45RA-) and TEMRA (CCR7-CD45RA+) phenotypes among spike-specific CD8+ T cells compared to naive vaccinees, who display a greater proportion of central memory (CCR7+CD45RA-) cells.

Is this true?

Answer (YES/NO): NO